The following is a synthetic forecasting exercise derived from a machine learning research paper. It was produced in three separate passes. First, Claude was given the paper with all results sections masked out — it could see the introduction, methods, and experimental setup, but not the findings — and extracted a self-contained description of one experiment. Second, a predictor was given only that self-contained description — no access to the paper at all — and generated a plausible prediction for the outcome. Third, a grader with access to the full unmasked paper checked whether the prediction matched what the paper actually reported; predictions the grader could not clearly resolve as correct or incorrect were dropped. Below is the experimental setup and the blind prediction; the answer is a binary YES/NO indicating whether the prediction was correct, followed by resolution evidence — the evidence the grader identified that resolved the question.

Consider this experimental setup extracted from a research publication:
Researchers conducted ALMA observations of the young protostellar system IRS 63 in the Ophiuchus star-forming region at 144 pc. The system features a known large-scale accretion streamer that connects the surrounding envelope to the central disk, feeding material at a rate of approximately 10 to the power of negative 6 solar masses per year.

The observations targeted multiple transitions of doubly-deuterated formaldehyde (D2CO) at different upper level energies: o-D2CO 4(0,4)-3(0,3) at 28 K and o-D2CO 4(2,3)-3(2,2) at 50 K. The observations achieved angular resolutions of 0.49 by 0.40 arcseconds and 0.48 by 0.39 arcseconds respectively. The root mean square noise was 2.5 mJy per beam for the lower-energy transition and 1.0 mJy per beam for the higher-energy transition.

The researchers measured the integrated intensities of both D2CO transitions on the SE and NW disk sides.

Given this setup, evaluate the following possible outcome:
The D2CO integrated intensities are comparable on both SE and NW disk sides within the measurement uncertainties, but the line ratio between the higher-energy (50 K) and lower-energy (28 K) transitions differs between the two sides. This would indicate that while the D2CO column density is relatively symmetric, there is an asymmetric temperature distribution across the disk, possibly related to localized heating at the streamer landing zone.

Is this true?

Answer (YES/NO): NO